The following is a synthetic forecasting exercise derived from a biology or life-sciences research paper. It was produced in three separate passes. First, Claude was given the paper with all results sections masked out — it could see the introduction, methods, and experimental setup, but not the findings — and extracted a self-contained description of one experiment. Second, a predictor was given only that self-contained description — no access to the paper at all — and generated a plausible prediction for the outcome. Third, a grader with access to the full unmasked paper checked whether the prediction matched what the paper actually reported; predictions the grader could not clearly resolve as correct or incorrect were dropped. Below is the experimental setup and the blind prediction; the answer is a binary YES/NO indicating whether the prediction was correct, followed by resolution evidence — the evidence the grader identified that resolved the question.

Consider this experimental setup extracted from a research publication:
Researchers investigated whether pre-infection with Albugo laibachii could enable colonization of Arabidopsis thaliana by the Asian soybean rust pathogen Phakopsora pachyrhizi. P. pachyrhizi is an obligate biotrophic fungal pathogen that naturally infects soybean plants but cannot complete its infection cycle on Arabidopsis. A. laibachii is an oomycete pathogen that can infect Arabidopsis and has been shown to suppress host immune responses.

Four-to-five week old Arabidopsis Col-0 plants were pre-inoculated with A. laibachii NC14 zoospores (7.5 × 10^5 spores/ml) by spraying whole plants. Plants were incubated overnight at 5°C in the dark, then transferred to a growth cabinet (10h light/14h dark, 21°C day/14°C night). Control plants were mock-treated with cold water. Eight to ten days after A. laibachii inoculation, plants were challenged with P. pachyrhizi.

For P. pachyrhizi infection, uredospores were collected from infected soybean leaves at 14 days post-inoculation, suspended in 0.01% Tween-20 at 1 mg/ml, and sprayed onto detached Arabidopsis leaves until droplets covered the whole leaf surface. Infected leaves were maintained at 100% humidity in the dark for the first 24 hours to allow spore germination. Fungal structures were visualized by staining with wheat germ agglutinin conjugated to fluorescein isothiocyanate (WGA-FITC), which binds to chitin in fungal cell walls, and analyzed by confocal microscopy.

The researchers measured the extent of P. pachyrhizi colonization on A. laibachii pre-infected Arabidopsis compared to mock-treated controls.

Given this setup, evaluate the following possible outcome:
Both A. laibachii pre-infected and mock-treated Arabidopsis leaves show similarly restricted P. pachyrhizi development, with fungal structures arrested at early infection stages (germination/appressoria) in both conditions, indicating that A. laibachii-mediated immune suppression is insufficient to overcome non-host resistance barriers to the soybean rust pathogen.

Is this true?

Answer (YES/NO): YES